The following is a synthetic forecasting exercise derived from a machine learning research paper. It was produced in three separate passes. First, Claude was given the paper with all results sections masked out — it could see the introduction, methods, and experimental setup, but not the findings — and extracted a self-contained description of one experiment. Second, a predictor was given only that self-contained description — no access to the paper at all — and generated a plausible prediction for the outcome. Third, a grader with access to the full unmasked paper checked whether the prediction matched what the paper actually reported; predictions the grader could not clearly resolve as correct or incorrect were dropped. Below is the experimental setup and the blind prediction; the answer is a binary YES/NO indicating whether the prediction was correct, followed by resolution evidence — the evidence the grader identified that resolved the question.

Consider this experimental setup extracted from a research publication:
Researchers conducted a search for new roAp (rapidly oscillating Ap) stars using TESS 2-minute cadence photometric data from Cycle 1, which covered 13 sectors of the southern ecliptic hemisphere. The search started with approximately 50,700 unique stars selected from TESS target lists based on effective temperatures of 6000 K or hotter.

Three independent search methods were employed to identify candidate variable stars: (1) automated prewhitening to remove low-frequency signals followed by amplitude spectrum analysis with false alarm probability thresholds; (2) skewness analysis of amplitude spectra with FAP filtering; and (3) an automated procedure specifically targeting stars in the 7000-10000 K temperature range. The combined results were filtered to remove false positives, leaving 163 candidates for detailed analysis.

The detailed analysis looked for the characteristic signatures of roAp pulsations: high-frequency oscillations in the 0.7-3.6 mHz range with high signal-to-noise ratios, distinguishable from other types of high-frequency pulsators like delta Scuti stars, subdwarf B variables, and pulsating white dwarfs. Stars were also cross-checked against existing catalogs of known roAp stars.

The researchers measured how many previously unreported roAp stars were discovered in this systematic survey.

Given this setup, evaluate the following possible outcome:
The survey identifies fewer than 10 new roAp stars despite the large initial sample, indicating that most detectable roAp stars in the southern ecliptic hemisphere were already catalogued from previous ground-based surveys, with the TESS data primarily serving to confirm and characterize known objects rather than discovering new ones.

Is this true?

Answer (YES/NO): NO